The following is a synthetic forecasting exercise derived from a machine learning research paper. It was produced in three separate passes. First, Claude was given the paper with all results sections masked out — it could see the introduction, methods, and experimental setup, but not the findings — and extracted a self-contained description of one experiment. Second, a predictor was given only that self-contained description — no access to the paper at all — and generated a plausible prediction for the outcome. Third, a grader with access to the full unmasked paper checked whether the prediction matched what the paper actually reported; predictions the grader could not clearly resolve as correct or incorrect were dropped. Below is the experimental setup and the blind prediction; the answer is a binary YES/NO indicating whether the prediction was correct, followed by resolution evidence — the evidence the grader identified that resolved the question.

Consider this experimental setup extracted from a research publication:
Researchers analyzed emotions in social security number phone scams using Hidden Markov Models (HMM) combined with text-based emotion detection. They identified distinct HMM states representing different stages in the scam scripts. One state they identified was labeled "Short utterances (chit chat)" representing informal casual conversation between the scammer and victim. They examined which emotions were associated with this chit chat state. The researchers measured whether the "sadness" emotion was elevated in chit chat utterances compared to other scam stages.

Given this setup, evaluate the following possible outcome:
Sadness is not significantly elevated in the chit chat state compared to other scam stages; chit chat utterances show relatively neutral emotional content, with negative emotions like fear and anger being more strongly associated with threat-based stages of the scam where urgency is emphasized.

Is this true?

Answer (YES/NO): NO